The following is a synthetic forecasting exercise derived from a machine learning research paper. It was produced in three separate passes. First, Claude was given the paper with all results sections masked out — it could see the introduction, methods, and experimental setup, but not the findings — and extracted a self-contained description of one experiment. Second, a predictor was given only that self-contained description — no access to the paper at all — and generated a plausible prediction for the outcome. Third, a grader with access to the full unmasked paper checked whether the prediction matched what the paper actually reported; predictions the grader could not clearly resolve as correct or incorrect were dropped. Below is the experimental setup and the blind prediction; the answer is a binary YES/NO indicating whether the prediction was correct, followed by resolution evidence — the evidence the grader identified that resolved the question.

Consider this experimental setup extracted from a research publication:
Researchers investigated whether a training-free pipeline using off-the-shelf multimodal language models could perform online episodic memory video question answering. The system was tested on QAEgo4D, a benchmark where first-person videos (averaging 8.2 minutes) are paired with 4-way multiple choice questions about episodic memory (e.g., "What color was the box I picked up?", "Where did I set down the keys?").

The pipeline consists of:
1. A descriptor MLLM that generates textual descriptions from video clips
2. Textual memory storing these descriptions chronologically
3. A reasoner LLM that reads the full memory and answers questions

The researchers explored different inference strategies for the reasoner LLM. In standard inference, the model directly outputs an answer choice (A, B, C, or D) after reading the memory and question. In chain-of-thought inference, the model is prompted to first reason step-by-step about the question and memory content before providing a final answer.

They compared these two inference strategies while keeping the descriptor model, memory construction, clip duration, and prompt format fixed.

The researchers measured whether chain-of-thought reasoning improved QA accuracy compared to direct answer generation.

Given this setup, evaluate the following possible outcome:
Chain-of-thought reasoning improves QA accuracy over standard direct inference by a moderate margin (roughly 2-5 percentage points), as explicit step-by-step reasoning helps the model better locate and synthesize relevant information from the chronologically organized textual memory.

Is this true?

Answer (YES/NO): YES